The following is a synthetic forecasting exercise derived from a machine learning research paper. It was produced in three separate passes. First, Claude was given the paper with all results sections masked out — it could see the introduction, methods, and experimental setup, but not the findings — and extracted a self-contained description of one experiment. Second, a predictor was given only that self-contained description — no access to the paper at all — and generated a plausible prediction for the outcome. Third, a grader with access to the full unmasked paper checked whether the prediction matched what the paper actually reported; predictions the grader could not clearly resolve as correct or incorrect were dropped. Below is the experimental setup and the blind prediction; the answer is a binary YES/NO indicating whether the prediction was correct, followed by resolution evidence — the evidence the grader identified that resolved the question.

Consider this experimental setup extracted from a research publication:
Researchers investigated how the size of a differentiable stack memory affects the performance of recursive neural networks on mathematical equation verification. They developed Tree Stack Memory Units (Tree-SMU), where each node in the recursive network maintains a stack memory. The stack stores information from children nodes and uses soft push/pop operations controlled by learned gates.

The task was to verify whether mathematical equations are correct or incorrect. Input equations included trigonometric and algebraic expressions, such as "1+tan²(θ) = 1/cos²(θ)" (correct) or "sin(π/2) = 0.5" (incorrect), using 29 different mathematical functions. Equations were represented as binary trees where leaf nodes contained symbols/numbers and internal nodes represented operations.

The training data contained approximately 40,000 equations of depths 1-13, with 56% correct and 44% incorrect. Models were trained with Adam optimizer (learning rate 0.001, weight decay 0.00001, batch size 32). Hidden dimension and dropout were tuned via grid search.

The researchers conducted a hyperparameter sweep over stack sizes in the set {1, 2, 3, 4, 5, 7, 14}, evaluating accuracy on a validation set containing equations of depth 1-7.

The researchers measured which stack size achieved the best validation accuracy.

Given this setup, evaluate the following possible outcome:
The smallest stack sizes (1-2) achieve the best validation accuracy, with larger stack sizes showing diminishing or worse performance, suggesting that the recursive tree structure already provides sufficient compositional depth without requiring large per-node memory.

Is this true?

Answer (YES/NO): YES